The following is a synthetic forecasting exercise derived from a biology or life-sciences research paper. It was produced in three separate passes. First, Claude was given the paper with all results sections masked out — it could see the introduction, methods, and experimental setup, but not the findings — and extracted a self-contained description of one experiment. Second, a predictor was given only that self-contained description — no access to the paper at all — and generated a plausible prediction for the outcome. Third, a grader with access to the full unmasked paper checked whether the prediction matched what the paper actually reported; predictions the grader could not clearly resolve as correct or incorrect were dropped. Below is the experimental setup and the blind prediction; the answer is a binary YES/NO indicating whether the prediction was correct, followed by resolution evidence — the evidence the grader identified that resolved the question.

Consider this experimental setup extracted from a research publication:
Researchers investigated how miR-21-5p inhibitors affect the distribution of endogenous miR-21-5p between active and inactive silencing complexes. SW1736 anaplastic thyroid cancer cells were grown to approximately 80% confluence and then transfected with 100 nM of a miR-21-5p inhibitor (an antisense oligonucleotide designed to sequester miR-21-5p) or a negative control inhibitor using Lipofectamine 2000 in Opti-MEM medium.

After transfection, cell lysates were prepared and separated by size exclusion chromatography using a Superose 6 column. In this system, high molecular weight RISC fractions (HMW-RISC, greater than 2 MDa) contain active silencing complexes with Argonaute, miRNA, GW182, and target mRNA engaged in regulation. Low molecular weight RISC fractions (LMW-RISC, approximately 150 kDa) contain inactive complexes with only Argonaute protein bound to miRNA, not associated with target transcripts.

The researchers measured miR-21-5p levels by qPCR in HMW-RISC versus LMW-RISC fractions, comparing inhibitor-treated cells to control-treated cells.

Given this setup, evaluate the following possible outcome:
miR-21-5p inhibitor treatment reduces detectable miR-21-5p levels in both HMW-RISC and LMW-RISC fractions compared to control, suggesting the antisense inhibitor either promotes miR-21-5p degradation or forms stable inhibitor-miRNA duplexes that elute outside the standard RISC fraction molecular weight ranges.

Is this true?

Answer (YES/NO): NO